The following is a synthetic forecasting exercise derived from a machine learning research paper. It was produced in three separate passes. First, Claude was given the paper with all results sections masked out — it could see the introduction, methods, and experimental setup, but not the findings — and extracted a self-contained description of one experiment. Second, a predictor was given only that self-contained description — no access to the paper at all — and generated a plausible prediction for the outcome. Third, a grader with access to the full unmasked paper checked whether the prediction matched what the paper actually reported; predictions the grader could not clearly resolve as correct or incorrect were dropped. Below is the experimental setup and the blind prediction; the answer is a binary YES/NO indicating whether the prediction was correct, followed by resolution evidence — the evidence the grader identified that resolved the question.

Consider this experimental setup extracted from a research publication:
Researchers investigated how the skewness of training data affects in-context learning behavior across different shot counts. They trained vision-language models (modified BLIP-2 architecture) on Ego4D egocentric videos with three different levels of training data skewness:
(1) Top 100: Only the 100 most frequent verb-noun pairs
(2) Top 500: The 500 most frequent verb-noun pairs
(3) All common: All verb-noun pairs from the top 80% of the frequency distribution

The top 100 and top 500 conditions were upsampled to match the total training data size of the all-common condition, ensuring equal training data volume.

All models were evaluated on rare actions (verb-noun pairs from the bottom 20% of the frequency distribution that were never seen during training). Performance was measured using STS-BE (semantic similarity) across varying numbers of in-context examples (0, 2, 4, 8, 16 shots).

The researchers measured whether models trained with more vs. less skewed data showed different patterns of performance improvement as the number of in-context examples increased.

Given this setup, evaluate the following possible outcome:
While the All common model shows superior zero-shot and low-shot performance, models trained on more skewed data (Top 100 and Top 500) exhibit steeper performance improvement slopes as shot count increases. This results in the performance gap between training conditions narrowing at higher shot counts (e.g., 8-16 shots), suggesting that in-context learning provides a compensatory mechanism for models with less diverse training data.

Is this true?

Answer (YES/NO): NO